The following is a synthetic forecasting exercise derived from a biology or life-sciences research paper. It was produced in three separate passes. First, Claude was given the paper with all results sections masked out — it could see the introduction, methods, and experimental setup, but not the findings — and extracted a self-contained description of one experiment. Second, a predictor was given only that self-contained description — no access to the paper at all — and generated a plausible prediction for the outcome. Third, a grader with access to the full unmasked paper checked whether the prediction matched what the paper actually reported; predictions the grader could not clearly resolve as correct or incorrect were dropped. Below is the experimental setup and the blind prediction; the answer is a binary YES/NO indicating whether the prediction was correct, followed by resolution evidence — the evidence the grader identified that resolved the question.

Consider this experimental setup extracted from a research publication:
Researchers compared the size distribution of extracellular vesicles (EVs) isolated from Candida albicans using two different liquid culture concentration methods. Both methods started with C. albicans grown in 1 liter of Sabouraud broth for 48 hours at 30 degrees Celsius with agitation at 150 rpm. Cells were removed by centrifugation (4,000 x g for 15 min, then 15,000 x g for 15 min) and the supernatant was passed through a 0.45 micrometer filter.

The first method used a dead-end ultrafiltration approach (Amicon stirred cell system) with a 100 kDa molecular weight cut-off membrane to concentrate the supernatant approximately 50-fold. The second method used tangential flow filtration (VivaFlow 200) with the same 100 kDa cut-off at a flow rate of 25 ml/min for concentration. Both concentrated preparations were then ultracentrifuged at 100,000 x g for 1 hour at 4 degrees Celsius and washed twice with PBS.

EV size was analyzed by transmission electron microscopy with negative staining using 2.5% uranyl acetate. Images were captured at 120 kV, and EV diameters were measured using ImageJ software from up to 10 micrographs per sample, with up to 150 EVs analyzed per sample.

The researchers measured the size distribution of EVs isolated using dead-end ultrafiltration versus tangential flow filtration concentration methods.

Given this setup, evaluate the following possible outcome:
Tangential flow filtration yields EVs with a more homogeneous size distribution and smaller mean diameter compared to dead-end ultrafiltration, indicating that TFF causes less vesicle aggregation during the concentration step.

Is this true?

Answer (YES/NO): NO